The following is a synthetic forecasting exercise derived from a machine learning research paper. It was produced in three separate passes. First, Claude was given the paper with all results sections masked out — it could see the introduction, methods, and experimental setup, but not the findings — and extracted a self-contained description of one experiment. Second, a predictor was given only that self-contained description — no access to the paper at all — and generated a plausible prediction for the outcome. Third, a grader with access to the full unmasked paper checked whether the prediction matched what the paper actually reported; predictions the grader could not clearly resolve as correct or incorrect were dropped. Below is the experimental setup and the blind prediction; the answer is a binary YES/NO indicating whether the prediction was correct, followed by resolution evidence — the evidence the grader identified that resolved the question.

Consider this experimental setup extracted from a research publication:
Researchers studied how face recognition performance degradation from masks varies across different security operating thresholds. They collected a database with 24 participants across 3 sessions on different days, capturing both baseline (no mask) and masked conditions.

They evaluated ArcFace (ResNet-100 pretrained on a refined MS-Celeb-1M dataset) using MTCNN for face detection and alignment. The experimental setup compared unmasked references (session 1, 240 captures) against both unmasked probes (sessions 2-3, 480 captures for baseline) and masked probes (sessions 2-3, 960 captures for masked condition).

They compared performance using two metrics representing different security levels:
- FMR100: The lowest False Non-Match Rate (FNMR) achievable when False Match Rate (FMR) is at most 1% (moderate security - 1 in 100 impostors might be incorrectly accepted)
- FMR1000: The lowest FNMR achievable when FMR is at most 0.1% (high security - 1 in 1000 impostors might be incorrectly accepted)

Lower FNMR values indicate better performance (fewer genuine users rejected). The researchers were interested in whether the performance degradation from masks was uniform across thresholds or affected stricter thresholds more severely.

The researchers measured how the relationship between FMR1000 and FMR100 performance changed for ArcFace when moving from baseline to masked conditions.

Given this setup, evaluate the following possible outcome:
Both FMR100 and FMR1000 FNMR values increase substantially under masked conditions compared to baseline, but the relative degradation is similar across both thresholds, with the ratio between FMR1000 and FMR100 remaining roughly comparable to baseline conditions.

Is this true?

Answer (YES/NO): NO